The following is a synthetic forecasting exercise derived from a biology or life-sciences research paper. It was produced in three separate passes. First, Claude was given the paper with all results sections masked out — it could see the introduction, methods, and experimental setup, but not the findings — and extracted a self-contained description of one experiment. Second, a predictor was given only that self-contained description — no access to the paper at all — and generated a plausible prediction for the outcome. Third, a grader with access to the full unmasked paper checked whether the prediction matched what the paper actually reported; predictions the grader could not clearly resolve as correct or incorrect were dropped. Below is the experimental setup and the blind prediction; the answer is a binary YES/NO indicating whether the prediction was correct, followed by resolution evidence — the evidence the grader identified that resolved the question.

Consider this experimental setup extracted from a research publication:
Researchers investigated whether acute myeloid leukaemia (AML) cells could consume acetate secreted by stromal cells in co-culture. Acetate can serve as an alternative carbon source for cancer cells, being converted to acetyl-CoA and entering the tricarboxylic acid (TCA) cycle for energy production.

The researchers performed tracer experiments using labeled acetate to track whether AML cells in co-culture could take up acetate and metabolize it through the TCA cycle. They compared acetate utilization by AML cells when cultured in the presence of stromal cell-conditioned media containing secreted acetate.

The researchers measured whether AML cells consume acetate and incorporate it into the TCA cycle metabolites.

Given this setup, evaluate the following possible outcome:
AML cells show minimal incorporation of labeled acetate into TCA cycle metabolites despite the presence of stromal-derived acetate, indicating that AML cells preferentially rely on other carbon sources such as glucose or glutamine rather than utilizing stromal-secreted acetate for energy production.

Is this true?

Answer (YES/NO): NO